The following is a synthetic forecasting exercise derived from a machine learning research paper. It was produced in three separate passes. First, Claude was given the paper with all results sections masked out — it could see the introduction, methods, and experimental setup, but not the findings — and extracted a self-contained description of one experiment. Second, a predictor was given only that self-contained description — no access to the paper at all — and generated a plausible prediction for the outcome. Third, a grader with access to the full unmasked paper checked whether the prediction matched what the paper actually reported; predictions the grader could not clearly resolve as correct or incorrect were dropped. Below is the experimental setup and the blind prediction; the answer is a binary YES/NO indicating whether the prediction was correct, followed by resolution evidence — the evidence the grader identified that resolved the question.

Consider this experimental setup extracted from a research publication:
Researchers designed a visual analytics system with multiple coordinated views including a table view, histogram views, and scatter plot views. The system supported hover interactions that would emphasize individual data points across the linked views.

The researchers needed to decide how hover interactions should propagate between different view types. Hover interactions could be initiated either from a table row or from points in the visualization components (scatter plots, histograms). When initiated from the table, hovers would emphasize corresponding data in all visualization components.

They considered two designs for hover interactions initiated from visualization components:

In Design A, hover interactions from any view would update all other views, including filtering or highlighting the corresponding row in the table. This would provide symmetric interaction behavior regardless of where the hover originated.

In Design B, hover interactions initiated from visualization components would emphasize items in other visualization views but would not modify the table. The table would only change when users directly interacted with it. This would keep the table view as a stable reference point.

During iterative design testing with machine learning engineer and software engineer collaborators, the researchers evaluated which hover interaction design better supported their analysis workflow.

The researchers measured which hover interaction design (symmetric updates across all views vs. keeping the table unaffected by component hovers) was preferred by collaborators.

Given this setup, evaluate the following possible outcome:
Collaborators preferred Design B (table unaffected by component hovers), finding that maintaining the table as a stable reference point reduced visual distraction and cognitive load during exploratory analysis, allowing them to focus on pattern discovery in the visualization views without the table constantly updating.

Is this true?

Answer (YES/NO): YES